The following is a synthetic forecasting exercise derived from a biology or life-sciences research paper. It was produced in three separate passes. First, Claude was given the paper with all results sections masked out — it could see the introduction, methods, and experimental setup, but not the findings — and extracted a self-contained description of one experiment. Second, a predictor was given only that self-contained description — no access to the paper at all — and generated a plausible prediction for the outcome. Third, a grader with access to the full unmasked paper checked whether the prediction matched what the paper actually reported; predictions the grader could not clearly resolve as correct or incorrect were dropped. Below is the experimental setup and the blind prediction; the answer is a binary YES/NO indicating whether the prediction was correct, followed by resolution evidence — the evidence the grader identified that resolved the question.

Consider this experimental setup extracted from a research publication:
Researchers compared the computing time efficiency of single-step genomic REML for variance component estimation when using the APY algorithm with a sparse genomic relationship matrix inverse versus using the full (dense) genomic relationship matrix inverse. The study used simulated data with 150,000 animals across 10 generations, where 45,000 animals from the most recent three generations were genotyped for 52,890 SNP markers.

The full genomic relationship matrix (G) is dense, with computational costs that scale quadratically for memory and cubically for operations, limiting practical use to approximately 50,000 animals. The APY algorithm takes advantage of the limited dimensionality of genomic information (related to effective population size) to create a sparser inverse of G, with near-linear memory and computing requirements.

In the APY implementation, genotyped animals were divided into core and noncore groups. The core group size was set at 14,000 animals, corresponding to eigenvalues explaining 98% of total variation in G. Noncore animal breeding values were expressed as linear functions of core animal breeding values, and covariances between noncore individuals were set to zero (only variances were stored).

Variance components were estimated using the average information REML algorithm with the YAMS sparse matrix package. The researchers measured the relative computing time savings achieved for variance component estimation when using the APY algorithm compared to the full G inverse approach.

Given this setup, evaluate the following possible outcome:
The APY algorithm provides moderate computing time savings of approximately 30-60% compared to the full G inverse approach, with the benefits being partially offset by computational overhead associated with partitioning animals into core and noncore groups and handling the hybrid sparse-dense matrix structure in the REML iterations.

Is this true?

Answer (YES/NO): NO